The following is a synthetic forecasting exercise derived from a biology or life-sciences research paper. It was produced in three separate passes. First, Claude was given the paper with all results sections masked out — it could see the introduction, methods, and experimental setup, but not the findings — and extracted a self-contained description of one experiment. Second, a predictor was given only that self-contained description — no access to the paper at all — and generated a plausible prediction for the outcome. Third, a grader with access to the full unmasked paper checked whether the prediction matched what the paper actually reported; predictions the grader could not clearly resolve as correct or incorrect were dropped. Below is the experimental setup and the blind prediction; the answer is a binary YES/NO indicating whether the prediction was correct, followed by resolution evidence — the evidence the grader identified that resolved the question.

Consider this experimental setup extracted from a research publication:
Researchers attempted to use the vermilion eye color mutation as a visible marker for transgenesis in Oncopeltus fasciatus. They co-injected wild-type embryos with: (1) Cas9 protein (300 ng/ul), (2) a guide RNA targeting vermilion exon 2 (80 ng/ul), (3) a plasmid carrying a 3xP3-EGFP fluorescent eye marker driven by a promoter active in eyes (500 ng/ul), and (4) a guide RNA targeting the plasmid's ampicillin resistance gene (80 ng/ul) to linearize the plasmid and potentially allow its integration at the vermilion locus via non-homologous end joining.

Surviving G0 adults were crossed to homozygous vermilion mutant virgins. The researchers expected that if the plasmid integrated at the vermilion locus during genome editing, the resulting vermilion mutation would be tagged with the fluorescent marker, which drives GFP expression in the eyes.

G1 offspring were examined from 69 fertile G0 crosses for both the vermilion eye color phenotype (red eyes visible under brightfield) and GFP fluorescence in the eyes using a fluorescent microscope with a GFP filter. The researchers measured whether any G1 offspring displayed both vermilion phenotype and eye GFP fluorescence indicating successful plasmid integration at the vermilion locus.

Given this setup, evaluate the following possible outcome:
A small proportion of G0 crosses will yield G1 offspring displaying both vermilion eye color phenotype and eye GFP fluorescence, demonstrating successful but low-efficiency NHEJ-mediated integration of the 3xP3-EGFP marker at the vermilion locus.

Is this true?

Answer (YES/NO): NO